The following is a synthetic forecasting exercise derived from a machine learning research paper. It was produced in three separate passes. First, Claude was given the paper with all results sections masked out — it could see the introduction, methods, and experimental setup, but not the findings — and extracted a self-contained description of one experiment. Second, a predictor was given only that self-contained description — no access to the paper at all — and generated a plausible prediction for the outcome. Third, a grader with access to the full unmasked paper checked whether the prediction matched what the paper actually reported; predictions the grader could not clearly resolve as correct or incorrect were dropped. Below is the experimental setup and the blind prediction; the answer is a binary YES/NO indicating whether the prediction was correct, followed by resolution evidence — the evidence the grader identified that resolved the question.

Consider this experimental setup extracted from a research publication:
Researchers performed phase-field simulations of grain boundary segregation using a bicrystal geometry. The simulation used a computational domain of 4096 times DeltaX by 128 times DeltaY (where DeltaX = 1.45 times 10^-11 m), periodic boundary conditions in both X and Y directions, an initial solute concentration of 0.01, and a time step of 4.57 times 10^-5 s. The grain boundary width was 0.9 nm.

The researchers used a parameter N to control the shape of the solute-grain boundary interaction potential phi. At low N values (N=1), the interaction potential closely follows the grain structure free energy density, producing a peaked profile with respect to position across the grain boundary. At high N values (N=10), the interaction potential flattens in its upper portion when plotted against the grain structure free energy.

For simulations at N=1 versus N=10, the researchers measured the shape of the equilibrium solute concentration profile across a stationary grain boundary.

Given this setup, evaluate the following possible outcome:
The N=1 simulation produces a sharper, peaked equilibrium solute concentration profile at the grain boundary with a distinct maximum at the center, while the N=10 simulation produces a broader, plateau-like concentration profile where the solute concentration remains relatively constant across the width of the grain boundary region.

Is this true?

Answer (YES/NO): YES